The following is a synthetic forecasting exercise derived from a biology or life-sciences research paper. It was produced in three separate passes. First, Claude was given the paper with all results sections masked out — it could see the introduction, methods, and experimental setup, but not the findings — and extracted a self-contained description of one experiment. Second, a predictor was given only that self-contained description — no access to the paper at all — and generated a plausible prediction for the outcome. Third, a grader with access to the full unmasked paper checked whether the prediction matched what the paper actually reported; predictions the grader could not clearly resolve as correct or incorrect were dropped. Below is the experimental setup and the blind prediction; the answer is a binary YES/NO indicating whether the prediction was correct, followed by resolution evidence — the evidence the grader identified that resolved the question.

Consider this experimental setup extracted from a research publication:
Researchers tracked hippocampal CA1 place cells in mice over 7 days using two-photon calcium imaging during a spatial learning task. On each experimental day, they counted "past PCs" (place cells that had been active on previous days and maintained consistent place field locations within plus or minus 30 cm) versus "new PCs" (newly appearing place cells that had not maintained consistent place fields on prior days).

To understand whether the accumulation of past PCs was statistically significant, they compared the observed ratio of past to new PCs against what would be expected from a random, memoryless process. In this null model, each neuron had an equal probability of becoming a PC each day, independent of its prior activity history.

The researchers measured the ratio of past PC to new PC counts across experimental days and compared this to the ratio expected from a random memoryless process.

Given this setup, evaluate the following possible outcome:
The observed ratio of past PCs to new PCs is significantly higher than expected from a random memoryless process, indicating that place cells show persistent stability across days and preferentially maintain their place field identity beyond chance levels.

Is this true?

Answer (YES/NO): YES